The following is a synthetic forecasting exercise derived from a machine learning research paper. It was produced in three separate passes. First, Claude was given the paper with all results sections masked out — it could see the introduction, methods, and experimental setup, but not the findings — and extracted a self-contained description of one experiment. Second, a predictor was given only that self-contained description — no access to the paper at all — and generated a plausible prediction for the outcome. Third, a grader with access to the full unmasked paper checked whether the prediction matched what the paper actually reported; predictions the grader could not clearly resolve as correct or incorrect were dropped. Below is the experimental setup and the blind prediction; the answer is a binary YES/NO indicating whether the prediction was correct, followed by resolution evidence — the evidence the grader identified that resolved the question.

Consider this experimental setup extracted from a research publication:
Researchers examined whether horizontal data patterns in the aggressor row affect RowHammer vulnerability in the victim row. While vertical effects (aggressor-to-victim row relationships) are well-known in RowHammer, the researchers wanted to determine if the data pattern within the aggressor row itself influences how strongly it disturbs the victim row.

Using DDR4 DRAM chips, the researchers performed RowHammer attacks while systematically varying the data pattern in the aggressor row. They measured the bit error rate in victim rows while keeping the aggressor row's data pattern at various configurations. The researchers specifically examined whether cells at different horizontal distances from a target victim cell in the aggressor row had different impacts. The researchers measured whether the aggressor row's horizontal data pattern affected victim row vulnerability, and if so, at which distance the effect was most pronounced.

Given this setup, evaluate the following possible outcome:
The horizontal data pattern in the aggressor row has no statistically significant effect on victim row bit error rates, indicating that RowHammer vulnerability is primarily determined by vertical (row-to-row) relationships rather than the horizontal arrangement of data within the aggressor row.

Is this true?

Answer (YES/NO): NO